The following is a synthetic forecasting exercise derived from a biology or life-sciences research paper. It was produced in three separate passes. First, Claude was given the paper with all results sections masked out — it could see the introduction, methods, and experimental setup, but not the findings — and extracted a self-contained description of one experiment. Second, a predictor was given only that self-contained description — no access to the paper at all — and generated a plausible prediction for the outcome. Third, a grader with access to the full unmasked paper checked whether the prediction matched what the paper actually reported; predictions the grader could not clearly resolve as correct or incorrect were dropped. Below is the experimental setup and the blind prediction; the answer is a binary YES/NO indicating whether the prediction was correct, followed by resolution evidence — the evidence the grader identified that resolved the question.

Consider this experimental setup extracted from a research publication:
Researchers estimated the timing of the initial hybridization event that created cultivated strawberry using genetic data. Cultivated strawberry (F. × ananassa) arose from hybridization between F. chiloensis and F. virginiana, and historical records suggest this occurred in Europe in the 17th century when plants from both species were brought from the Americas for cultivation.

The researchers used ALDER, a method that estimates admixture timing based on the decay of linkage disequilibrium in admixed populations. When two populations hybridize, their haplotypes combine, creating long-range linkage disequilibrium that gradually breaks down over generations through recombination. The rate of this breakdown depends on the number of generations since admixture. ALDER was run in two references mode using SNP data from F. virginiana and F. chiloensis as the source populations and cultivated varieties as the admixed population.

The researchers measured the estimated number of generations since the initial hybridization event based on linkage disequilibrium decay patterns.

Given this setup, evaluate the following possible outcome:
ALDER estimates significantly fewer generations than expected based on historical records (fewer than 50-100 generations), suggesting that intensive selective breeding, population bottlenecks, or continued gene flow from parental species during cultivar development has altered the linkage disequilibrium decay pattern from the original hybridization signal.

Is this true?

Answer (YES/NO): YES